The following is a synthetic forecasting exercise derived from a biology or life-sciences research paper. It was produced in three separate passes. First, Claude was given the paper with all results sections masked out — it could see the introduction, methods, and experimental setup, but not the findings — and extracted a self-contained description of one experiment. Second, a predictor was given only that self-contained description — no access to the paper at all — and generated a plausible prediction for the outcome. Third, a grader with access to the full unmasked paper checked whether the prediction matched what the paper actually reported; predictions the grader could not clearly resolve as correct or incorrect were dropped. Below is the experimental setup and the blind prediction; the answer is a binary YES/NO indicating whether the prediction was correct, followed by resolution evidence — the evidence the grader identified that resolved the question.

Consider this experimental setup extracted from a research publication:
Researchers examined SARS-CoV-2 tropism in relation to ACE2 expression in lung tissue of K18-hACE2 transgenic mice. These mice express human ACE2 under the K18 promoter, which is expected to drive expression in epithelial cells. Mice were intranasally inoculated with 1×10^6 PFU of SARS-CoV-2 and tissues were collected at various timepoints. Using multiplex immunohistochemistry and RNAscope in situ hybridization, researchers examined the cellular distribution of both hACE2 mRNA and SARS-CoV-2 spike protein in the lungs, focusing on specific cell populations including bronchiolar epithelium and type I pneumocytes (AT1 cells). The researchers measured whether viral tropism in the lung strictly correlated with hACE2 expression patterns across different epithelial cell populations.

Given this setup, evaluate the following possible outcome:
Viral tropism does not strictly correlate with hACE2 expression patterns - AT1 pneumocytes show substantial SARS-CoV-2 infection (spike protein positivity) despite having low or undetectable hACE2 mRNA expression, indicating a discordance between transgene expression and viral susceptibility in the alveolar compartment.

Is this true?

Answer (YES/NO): YES